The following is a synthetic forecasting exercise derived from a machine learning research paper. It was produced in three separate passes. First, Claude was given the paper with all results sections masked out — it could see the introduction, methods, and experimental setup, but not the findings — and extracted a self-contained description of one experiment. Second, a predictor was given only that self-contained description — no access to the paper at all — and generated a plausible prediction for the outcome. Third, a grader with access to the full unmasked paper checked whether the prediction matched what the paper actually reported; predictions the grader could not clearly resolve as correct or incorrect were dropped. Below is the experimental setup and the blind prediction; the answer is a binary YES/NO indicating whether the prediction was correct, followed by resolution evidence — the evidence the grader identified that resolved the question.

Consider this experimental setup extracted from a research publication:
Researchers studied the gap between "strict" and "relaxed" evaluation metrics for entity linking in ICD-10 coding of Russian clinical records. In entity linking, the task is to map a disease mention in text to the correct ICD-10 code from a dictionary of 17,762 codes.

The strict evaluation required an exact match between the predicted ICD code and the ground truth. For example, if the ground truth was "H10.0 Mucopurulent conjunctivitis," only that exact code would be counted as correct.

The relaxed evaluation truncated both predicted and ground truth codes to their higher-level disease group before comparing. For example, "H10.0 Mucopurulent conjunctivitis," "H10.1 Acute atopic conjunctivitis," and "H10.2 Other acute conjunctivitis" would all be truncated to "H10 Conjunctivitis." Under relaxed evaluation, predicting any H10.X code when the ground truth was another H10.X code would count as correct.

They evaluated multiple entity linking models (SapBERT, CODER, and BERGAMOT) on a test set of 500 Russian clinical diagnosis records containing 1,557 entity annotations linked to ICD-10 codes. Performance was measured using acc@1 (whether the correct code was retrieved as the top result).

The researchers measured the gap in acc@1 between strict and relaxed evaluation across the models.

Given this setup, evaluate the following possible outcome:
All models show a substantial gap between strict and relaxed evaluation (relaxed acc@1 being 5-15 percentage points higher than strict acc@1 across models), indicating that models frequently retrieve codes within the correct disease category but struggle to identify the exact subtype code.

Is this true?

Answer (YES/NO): YES